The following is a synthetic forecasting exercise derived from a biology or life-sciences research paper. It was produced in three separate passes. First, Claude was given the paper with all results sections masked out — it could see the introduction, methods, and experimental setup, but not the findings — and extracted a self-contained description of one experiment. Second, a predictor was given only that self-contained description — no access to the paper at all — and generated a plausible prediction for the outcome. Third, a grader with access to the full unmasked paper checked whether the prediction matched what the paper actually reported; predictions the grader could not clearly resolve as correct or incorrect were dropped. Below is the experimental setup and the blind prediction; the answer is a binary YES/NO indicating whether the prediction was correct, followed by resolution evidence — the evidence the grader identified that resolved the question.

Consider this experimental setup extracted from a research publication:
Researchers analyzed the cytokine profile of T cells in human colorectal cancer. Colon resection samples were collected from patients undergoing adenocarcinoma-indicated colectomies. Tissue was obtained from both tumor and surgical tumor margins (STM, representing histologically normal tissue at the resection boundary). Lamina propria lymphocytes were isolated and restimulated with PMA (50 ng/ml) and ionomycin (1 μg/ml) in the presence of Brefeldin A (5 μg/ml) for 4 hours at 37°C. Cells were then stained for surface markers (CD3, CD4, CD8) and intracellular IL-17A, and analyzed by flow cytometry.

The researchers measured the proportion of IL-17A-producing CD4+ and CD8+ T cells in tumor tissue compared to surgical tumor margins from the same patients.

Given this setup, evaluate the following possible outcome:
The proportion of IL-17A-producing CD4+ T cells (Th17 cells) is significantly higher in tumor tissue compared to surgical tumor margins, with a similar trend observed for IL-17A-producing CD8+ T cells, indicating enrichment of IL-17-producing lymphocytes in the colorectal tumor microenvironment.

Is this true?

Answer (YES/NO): YES